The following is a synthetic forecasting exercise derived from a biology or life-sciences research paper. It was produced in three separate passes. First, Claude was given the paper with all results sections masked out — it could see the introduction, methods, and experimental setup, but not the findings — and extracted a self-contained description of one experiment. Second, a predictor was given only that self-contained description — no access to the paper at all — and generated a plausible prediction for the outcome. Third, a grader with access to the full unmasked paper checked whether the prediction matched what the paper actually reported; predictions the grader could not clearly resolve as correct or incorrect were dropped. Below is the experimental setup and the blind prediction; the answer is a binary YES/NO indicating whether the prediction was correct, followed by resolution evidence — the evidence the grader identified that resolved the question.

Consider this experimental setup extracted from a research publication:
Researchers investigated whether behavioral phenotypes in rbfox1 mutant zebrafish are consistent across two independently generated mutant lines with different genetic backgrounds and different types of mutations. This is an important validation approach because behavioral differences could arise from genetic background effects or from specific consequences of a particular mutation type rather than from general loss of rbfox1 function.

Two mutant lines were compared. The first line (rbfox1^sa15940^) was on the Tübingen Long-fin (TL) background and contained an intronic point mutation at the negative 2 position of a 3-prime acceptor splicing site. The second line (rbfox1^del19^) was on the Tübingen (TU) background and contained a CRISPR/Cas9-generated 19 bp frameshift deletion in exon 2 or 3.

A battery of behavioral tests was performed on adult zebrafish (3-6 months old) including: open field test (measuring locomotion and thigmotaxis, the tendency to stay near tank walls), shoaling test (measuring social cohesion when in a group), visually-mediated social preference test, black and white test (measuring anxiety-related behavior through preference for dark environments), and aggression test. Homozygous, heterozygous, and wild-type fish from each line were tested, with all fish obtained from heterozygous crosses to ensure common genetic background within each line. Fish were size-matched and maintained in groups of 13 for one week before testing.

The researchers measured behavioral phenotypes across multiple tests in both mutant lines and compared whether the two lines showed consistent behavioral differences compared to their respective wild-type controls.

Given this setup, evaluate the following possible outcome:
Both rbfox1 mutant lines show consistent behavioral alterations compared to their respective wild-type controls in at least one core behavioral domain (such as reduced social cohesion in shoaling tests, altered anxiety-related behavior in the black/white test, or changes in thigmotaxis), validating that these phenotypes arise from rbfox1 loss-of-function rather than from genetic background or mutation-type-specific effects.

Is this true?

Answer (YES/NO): YES